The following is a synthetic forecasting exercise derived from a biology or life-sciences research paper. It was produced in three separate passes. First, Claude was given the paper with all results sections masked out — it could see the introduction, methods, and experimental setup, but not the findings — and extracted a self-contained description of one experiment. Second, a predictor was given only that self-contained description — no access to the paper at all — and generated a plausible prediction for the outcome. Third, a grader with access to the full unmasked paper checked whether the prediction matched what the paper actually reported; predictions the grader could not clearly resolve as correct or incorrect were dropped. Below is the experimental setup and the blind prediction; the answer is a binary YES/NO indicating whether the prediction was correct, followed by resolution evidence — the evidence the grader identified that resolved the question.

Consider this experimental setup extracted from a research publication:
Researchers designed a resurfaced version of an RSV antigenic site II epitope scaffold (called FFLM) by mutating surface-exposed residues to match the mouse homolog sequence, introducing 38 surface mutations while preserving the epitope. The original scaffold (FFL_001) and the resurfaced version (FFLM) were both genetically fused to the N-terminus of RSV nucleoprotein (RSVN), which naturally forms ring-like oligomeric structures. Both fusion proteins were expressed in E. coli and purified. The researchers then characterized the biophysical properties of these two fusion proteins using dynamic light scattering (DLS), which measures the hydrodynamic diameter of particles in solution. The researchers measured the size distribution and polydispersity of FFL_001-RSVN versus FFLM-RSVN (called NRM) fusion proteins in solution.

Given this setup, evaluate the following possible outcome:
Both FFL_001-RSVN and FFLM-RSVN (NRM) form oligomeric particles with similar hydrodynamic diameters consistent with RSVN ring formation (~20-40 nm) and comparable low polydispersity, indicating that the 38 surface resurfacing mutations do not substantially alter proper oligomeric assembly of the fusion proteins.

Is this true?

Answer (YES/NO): NO